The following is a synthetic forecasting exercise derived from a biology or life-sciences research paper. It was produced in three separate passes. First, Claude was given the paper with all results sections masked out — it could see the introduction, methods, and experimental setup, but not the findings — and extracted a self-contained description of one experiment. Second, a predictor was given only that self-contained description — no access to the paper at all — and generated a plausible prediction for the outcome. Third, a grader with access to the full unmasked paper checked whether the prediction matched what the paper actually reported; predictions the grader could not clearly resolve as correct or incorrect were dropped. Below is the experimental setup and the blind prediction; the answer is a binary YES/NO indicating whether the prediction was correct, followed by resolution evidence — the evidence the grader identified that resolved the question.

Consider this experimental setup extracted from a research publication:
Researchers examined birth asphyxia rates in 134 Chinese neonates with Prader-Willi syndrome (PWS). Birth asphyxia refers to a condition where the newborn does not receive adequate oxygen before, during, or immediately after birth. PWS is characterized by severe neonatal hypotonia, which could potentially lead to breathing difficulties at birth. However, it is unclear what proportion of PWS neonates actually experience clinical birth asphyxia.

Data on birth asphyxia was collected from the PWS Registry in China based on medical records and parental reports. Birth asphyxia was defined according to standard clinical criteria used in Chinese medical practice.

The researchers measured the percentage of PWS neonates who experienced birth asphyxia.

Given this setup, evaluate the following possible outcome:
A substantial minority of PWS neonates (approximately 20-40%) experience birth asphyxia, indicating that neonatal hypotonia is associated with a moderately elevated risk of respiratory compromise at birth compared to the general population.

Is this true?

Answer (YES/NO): YES